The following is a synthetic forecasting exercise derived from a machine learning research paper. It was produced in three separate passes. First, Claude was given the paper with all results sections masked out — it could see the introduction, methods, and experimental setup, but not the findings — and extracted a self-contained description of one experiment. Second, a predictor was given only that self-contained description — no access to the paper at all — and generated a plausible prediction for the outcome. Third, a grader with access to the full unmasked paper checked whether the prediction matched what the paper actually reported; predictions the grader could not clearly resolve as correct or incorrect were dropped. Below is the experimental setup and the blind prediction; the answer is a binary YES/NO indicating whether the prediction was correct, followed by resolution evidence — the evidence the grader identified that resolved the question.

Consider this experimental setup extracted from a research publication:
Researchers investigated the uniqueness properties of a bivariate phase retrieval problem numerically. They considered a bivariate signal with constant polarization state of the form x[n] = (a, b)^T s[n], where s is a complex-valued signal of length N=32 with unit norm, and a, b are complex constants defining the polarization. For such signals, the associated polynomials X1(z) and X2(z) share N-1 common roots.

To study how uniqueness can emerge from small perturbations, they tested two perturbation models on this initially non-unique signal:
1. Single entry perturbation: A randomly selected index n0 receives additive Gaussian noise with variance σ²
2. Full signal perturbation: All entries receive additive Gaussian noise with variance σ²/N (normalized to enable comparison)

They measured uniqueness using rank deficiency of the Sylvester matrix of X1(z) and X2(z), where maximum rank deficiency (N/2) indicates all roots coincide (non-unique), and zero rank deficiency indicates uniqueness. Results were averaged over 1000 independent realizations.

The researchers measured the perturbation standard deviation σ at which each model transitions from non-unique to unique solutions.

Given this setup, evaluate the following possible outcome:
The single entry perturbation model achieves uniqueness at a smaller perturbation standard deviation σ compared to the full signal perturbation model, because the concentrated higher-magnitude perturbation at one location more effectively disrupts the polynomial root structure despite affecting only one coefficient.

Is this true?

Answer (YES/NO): NO